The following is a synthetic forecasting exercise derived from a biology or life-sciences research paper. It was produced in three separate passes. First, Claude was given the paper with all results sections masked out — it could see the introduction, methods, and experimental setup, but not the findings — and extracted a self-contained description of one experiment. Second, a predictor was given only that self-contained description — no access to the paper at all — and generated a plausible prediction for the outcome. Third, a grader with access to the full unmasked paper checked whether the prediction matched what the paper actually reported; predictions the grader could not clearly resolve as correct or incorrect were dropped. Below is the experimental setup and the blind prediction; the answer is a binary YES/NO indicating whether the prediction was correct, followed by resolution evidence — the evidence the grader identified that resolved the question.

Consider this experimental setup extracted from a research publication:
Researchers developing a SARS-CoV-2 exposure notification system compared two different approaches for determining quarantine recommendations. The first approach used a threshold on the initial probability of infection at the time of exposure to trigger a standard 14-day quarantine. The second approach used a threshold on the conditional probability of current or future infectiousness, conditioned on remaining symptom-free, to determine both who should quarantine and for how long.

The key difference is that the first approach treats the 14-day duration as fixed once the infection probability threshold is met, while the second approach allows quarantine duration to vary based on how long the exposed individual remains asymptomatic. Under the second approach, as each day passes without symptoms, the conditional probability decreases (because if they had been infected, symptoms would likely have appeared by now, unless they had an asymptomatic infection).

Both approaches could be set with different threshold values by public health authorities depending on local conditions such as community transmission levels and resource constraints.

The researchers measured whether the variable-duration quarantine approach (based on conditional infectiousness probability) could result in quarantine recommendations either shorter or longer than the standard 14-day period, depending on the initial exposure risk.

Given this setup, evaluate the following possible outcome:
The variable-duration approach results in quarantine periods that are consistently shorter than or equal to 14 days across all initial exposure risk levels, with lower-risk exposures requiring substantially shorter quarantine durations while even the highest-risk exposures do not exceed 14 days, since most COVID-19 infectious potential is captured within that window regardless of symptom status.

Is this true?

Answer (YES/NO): NO